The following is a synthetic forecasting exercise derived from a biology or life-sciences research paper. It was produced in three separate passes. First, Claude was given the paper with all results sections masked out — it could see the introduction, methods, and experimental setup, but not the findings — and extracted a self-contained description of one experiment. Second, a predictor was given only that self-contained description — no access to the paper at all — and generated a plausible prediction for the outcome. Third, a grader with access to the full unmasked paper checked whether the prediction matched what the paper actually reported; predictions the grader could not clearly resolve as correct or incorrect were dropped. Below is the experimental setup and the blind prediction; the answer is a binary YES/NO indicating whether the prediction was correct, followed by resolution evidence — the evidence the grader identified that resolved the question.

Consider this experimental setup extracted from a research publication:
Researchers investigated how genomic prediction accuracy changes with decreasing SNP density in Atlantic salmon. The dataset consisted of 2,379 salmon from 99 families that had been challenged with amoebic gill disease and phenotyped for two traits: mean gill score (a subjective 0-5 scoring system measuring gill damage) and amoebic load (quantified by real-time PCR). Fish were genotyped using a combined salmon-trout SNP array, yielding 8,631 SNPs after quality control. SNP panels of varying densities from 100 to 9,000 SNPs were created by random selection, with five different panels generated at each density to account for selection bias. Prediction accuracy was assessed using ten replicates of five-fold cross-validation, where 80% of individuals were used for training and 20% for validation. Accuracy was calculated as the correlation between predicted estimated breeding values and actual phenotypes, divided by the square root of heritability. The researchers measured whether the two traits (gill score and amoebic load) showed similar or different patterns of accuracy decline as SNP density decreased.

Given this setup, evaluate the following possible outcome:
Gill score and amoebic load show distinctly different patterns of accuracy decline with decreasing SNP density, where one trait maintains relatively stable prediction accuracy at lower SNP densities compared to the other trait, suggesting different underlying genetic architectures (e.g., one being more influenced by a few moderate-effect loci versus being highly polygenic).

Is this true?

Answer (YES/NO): NO